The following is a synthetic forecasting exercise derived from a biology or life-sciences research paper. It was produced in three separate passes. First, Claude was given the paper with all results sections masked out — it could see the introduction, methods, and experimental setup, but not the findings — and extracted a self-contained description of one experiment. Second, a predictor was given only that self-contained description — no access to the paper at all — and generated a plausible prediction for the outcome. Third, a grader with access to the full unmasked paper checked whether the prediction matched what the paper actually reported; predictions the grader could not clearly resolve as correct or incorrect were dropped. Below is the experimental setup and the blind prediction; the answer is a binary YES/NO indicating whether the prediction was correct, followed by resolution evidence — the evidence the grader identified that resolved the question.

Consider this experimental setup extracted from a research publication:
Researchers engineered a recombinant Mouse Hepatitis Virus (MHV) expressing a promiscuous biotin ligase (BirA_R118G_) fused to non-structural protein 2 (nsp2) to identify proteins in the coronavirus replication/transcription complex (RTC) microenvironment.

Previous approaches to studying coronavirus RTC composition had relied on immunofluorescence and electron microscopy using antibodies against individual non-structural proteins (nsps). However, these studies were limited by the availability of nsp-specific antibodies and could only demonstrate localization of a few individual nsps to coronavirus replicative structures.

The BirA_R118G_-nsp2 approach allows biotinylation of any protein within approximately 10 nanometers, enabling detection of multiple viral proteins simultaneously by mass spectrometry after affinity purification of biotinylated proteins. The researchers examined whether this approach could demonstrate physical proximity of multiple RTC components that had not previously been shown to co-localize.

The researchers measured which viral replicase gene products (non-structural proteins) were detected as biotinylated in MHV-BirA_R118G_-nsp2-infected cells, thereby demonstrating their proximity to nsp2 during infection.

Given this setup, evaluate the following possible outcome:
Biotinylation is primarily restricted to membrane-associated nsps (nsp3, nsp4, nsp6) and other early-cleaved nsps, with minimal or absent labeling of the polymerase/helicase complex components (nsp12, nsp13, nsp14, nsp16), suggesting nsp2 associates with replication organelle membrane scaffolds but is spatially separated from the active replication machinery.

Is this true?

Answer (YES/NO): NO